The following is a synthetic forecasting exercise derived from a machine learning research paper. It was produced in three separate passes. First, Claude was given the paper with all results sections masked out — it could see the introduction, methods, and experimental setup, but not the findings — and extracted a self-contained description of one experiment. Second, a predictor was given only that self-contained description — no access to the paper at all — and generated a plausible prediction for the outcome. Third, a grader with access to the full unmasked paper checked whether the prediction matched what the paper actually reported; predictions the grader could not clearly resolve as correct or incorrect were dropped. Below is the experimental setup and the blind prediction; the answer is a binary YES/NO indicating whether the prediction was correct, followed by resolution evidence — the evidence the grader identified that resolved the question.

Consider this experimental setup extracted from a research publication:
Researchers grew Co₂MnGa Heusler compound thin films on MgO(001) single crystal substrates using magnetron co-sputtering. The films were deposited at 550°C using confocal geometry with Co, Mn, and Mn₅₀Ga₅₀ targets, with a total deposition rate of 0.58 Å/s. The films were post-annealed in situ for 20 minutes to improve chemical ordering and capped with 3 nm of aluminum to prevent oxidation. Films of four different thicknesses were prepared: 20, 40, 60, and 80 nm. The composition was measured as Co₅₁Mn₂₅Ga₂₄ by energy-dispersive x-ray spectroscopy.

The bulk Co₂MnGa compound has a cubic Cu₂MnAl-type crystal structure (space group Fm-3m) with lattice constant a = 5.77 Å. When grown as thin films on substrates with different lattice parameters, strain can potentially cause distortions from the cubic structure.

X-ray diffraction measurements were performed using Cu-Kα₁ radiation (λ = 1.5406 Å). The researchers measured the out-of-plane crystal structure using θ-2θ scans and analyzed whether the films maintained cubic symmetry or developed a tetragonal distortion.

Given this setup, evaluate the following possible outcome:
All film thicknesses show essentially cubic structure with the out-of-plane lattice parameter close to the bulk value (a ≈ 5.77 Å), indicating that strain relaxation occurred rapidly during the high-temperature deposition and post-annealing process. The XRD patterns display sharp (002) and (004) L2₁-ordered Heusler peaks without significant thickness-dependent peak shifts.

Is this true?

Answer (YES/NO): NO